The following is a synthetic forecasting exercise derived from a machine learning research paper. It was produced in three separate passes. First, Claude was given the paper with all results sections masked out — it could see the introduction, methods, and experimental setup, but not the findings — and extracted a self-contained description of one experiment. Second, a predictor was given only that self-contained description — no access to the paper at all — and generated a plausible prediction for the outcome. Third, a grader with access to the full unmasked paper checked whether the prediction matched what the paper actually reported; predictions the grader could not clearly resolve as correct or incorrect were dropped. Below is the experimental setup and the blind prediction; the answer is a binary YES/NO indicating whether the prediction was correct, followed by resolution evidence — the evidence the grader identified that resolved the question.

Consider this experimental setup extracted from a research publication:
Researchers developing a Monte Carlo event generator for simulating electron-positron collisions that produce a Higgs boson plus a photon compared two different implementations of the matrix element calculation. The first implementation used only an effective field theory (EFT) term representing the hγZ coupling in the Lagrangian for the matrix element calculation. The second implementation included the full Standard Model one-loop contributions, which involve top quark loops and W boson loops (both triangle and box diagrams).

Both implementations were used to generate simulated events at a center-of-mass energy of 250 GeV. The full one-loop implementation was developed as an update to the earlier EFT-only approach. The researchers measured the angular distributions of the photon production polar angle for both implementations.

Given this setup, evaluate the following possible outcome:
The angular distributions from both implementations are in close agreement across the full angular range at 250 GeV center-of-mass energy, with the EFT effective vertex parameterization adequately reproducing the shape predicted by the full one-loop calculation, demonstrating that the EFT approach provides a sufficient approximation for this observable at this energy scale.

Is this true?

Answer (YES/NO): YES